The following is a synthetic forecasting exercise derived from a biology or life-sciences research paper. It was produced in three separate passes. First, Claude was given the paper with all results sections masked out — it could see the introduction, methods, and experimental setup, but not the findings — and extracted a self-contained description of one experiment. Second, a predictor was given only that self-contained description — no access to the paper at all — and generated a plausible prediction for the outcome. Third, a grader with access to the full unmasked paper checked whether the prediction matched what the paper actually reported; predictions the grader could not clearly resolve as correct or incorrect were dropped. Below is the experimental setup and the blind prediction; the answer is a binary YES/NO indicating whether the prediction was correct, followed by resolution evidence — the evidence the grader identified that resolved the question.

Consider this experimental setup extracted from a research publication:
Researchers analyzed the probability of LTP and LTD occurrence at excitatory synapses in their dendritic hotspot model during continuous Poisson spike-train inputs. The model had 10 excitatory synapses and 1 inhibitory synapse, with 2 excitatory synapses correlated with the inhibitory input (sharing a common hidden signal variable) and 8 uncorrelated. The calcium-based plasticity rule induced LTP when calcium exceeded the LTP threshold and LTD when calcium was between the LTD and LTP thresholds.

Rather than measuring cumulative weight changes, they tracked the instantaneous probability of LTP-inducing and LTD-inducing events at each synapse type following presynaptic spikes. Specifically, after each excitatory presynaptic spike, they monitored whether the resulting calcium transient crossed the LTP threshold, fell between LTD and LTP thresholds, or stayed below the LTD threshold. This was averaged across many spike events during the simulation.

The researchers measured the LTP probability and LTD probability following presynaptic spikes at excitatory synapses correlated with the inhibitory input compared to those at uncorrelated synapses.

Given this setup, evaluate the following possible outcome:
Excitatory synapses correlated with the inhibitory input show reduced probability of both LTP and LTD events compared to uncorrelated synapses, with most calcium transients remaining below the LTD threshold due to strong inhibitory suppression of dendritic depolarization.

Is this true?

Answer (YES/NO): NO